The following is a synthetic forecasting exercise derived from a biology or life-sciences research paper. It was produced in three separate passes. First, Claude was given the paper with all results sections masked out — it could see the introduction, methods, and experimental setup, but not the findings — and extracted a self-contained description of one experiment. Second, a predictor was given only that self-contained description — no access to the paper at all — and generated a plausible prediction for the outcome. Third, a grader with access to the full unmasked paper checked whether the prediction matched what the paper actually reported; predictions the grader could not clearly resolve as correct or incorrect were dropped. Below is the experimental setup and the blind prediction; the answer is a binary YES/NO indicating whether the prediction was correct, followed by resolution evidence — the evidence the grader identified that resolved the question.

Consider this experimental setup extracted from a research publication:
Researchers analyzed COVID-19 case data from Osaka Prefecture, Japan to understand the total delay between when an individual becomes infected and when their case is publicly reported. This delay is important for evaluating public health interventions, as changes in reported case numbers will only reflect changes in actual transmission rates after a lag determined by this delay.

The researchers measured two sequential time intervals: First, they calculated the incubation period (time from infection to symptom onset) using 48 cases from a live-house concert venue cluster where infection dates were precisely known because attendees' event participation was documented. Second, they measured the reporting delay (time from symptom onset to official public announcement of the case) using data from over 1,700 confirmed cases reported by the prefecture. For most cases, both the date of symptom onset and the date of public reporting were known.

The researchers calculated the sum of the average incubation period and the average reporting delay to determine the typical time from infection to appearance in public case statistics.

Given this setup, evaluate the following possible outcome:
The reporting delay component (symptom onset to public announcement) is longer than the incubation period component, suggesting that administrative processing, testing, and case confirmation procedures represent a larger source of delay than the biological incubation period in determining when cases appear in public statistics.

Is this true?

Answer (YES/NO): YES